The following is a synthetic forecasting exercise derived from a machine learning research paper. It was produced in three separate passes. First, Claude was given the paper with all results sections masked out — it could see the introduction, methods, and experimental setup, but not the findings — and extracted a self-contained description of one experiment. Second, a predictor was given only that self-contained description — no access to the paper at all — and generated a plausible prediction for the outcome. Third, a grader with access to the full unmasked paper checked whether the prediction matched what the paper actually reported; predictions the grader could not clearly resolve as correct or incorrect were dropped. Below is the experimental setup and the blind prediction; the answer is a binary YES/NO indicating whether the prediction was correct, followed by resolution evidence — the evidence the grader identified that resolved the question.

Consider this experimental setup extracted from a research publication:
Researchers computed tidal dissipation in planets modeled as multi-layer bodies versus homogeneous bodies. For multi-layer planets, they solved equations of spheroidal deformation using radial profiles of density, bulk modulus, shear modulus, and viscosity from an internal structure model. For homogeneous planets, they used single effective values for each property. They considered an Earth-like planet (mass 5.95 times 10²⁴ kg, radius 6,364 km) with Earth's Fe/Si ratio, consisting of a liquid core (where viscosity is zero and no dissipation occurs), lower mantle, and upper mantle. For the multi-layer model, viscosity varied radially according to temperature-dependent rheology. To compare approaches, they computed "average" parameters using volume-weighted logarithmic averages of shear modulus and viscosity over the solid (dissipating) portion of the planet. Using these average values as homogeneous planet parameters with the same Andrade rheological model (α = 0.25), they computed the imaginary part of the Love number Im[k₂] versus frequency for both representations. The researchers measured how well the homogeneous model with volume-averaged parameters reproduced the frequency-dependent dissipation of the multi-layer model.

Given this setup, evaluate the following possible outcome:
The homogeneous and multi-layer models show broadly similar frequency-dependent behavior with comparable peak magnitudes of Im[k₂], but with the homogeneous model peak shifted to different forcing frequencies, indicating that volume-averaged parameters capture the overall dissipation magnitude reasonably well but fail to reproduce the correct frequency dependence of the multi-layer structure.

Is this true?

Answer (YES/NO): NO